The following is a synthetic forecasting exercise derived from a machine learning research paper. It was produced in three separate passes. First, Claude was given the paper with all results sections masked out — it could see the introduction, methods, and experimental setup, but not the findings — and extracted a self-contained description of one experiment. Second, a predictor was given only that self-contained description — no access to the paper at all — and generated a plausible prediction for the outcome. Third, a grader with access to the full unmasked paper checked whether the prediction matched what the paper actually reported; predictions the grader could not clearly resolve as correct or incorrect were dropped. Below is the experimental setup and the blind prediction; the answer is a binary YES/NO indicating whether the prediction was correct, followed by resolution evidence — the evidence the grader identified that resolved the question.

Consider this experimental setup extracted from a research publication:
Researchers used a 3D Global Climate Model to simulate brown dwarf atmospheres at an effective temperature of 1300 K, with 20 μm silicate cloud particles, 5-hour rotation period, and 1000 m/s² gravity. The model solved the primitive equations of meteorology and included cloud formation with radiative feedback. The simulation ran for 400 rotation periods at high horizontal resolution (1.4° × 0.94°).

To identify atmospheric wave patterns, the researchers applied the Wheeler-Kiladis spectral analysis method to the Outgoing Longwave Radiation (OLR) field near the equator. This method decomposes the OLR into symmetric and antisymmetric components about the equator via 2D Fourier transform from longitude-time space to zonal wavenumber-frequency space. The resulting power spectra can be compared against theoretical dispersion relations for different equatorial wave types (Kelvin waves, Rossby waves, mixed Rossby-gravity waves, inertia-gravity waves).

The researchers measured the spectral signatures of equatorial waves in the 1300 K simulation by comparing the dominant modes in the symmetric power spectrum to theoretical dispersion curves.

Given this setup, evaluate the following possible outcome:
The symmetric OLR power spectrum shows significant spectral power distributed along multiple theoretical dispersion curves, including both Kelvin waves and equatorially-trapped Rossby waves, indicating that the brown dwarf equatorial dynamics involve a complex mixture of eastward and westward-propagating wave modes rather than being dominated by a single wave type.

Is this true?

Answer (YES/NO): NO